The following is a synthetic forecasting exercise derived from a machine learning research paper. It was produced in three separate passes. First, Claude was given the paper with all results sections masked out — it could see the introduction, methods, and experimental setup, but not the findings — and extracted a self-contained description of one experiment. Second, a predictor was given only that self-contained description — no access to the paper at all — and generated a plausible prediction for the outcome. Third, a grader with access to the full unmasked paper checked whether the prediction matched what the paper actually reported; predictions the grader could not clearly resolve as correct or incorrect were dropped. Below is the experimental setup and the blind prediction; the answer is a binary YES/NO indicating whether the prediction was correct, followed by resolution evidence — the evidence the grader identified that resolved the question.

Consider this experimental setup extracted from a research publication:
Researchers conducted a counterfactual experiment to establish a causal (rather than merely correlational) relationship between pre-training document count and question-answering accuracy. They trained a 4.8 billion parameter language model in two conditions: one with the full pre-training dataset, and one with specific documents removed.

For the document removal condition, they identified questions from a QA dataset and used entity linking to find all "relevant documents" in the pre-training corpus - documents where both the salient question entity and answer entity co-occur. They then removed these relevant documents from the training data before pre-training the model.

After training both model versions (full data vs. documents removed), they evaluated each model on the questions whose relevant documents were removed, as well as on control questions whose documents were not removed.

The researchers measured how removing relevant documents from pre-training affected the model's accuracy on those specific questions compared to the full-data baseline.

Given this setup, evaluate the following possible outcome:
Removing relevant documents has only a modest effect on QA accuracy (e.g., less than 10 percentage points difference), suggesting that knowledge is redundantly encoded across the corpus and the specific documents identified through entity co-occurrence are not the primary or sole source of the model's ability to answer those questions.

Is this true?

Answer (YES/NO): NO